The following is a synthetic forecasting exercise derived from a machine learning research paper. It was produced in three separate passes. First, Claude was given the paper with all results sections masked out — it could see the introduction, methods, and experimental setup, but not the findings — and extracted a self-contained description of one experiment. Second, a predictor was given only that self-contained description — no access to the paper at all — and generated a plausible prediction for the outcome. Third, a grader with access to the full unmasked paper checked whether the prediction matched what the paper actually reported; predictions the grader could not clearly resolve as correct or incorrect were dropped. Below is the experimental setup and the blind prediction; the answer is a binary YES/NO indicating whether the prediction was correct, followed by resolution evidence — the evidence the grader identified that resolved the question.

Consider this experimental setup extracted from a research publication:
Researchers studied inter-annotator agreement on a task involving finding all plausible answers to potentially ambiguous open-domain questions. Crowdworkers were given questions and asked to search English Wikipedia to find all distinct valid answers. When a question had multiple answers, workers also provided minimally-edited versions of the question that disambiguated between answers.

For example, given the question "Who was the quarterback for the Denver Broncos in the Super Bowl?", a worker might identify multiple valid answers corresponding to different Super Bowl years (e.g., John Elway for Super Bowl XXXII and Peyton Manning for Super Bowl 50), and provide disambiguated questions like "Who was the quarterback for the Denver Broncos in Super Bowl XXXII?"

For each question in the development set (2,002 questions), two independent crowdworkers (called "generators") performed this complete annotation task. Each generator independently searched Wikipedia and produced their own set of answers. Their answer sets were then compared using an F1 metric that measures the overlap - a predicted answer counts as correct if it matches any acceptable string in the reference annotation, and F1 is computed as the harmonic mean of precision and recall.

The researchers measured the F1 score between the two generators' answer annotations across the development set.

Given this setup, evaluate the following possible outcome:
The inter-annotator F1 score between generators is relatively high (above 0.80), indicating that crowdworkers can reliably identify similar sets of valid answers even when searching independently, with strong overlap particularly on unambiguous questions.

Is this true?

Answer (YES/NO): NO